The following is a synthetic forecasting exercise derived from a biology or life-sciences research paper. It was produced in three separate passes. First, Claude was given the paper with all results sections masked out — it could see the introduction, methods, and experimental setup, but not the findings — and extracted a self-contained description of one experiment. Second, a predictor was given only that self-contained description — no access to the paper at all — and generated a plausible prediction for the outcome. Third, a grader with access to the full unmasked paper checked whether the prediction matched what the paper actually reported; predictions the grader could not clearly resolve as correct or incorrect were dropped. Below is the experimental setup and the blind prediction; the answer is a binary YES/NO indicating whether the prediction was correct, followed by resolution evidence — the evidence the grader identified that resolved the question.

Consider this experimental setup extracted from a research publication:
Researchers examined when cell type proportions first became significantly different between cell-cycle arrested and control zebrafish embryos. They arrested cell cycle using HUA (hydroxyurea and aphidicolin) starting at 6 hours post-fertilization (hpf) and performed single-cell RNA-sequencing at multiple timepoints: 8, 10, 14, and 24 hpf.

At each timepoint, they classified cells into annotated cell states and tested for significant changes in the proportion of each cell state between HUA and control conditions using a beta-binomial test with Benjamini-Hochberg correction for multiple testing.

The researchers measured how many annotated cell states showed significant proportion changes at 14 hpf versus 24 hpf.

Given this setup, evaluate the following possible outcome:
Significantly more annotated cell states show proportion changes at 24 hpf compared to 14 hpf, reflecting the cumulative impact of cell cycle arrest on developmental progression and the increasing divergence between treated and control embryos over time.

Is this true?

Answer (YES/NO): YES